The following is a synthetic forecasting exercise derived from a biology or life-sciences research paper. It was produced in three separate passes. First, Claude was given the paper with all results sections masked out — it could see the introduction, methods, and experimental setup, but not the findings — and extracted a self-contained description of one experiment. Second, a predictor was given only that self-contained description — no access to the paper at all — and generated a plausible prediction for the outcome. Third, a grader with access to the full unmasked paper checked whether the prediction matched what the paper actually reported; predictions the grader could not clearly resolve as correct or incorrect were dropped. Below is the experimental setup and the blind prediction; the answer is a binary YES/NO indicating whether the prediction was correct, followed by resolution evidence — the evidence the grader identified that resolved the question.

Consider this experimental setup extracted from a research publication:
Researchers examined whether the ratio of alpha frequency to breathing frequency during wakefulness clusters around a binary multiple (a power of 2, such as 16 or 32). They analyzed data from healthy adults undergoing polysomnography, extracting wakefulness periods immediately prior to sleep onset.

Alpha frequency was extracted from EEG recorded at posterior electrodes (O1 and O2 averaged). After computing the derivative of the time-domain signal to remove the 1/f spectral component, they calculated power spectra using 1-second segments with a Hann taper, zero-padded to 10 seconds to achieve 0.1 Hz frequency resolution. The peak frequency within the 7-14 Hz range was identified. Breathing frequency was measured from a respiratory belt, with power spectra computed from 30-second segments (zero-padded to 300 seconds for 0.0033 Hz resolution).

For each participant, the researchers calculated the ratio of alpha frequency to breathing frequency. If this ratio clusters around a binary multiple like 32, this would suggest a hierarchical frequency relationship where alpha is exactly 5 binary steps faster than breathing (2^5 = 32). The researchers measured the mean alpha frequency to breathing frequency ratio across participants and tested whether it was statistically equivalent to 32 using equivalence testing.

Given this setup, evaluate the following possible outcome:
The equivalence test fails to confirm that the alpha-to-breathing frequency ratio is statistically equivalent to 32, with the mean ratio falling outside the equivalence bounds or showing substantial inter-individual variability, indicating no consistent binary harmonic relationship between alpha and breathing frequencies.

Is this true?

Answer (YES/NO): YES